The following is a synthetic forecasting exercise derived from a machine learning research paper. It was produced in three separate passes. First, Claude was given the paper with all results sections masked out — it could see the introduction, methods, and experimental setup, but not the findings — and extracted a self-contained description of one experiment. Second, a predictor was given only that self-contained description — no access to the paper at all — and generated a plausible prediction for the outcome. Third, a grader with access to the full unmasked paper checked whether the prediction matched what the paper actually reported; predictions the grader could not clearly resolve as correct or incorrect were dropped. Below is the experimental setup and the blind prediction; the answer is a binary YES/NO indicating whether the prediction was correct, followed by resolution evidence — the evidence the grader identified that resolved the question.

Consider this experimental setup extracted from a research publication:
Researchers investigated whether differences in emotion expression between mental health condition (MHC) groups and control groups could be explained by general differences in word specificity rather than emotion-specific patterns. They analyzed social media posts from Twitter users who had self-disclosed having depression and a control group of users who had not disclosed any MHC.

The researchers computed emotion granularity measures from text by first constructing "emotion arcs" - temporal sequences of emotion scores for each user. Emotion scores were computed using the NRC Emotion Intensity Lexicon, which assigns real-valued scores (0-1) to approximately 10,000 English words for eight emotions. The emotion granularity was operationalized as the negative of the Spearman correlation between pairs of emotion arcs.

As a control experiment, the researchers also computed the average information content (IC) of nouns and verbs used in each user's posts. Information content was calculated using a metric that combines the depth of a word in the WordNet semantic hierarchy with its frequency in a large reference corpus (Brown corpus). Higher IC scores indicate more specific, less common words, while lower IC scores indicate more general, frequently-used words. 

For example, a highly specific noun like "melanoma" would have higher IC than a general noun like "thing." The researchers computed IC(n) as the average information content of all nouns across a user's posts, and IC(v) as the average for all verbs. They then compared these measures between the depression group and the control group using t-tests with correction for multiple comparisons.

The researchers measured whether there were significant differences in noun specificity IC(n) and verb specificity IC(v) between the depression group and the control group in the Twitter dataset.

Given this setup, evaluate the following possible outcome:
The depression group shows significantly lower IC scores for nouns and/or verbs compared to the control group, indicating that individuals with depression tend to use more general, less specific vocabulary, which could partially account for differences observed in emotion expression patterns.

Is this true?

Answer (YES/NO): NO